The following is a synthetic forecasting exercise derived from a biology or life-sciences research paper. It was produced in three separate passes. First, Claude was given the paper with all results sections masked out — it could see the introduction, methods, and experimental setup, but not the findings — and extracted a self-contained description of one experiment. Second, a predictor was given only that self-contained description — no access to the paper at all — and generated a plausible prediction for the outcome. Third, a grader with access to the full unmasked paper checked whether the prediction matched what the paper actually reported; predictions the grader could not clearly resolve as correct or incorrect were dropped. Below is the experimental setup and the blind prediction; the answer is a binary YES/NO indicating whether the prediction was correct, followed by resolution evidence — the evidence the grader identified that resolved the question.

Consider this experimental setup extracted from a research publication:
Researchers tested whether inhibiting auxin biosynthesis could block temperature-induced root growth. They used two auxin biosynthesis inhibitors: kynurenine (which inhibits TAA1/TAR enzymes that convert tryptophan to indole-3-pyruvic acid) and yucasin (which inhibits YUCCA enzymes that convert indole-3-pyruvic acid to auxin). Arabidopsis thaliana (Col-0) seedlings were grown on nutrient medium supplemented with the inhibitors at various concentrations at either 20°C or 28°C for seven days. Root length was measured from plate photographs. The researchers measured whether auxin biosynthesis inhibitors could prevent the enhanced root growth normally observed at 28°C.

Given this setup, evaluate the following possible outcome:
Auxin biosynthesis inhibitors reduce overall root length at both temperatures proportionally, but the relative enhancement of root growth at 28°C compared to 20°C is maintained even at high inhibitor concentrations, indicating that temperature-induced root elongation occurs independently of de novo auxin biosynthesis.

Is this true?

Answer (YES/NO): NO